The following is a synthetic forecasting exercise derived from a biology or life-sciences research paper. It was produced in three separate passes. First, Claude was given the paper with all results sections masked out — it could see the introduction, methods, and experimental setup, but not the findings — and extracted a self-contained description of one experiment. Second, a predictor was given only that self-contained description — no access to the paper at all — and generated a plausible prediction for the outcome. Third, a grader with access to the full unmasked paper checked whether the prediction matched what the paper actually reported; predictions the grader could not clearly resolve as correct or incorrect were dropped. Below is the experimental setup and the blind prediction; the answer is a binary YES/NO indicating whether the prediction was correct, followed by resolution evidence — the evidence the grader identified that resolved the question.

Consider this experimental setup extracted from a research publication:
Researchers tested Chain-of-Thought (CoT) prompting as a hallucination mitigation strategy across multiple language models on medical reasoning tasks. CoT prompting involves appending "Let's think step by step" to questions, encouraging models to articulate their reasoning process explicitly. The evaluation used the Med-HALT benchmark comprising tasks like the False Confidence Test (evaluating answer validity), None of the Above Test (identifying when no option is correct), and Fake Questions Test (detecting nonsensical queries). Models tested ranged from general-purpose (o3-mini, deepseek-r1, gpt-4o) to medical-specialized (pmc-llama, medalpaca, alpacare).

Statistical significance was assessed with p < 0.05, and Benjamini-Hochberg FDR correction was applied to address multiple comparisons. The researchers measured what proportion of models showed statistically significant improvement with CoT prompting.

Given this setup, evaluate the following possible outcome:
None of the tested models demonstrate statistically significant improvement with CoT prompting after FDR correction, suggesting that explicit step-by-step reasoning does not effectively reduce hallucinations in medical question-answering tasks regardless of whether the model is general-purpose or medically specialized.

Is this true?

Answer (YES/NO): NO